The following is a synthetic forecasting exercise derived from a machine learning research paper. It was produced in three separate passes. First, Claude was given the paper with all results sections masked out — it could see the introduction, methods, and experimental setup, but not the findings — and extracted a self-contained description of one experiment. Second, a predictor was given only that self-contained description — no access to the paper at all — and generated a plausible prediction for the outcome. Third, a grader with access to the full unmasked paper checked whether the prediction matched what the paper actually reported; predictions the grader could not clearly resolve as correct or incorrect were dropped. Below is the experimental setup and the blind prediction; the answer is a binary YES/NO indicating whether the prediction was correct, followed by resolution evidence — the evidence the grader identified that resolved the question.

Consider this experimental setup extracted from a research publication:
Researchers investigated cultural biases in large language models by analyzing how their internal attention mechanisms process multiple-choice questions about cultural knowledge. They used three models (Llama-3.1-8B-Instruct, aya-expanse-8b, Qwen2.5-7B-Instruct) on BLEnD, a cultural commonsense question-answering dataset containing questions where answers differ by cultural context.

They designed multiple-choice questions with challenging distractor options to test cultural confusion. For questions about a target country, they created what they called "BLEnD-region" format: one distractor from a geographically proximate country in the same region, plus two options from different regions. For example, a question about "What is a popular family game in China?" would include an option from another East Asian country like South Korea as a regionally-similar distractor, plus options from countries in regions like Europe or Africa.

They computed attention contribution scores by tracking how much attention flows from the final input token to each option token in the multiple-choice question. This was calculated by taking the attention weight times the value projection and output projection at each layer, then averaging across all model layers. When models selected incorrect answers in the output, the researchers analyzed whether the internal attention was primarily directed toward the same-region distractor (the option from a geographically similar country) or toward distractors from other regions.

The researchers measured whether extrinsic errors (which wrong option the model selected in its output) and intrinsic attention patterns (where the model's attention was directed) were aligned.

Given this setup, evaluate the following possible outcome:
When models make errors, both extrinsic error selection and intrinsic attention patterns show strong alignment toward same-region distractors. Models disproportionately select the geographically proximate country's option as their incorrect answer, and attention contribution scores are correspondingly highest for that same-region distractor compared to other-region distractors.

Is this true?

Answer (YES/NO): NO